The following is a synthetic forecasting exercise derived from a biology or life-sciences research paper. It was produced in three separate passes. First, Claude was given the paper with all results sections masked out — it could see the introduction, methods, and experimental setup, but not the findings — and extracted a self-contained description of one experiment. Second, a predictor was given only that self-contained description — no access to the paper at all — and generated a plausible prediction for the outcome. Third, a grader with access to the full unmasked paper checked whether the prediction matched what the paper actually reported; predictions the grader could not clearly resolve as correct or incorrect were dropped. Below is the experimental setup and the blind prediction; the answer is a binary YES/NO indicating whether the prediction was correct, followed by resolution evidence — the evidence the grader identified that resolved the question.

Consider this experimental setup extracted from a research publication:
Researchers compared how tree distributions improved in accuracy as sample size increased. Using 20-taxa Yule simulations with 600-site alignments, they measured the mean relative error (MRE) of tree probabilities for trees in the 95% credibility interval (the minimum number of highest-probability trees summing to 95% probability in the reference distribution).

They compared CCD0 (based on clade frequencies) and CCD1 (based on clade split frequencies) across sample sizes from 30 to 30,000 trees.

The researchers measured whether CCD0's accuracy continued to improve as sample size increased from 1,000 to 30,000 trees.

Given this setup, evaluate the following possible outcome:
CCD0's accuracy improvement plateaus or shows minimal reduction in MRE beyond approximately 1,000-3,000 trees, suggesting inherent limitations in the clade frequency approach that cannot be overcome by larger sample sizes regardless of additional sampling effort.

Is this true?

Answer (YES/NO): NO